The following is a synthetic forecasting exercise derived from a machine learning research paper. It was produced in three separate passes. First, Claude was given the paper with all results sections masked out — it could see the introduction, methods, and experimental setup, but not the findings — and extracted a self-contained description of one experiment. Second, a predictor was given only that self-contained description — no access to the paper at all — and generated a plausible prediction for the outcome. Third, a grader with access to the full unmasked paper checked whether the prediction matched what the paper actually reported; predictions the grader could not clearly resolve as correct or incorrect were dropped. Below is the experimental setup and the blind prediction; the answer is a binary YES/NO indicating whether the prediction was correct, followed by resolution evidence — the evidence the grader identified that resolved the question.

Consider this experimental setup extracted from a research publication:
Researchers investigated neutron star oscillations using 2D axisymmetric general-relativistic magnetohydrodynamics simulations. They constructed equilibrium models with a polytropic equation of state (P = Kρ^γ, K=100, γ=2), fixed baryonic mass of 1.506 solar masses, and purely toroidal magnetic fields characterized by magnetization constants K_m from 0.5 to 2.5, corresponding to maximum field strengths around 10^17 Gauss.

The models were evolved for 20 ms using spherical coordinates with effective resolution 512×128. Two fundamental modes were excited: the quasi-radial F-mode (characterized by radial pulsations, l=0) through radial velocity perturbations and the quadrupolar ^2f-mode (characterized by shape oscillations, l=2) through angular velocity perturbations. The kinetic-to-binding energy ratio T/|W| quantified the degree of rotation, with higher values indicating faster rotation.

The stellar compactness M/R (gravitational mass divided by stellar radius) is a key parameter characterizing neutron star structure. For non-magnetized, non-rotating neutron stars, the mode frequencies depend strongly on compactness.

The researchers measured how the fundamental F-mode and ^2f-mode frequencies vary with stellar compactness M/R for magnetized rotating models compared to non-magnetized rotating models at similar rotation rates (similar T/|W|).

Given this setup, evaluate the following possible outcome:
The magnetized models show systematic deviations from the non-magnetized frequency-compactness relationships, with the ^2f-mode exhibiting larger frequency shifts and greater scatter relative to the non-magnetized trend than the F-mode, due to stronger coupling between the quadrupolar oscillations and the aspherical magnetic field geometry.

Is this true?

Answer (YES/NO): NO